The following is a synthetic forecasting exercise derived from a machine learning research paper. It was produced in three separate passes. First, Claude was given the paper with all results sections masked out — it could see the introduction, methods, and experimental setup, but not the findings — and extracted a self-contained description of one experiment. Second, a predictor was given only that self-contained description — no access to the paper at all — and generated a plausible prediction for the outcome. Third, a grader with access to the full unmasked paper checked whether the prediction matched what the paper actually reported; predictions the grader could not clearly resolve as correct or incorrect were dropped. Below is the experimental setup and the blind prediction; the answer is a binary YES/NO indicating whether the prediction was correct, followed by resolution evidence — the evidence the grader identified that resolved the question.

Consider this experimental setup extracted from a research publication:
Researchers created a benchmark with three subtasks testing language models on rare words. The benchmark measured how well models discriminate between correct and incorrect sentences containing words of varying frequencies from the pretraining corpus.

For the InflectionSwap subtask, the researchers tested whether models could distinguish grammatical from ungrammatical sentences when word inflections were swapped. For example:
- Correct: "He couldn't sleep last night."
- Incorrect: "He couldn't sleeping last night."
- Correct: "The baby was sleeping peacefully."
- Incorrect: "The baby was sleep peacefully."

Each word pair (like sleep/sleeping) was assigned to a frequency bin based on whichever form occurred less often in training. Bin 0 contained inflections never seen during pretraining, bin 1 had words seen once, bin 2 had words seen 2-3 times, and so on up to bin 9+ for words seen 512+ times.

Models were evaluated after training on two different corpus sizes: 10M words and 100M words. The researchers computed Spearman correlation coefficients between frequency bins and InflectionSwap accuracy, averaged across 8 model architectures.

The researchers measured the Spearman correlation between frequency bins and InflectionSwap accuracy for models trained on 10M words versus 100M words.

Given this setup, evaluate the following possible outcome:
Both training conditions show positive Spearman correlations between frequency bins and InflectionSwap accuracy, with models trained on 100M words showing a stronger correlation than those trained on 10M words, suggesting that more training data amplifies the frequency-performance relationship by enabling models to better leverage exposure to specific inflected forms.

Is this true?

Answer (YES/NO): NO